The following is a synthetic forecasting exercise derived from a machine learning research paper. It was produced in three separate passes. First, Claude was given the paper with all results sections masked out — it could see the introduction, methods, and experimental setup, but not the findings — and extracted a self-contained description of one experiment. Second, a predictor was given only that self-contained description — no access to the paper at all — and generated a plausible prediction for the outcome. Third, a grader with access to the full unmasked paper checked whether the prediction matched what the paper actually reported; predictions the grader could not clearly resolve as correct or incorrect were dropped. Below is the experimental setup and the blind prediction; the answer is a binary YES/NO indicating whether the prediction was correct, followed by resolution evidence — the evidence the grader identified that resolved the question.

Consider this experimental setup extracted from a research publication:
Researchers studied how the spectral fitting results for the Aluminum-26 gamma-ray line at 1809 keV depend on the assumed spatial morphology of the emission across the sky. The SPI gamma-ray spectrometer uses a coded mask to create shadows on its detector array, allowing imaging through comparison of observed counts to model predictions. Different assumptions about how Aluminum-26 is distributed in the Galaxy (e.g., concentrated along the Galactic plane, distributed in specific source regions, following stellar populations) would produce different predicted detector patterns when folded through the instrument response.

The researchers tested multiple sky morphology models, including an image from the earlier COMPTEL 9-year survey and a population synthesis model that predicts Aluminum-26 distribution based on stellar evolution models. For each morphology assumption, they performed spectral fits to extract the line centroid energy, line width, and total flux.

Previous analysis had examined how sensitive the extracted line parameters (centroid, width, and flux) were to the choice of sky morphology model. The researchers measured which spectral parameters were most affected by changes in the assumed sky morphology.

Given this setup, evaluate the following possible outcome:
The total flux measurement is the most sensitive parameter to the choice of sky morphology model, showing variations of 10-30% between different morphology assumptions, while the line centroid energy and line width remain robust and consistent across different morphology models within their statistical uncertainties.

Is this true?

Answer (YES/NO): NO